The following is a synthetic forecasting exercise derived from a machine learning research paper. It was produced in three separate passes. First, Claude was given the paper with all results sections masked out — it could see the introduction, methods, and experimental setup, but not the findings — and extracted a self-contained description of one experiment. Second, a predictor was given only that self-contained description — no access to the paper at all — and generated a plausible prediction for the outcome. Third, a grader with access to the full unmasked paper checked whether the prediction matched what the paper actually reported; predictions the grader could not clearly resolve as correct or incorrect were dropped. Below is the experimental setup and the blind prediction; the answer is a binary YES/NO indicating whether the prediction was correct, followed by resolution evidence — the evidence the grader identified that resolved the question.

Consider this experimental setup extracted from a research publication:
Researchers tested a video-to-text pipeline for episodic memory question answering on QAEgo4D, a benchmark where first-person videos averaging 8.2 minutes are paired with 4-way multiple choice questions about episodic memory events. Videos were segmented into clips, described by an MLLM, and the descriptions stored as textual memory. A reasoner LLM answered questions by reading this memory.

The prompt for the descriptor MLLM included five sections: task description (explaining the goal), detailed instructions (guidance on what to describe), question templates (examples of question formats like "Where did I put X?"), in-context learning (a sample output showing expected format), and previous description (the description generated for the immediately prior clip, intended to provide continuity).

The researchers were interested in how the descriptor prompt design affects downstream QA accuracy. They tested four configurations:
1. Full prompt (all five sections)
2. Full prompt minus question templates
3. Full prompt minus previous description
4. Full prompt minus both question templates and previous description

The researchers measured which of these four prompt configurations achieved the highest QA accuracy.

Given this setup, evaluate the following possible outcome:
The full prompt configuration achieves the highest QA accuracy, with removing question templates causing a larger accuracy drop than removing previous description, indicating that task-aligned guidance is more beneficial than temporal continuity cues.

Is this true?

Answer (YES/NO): NO